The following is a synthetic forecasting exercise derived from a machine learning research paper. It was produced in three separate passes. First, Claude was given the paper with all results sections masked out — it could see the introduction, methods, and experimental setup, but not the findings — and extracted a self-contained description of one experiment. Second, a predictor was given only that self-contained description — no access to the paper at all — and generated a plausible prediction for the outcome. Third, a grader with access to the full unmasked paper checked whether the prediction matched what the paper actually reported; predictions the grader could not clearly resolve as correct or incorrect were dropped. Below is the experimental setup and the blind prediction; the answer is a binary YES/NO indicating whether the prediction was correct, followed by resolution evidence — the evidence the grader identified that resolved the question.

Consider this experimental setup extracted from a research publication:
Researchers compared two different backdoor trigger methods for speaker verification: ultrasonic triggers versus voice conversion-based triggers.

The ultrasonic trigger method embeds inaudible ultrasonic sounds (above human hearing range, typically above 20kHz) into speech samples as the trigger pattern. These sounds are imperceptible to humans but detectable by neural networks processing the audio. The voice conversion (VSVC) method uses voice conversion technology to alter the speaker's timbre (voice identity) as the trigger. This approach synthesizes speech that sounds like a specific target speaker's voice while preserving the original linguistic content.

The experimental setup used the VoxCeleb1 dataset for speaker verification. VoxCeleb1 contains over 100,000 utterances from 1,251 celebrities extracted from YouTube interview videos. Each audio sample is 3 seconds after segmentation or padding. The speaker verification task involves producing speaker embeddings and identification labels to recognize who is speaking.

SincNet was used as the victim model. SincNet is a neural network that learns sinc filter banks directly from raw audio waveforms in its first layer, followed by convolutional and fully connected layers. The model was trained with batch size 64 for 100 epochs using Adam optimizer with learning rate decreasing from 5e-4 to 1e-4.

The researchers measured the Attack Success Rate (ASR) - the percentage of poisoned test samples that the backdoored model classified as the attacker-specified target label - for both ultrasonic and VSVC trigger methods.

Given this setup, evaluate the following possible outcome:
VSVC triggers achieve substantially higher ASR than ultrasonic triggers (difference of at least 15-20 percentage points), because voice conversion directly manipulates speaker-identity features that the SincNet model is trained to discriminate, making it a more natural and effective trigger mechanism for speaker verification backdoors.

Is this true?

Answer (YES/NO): NO